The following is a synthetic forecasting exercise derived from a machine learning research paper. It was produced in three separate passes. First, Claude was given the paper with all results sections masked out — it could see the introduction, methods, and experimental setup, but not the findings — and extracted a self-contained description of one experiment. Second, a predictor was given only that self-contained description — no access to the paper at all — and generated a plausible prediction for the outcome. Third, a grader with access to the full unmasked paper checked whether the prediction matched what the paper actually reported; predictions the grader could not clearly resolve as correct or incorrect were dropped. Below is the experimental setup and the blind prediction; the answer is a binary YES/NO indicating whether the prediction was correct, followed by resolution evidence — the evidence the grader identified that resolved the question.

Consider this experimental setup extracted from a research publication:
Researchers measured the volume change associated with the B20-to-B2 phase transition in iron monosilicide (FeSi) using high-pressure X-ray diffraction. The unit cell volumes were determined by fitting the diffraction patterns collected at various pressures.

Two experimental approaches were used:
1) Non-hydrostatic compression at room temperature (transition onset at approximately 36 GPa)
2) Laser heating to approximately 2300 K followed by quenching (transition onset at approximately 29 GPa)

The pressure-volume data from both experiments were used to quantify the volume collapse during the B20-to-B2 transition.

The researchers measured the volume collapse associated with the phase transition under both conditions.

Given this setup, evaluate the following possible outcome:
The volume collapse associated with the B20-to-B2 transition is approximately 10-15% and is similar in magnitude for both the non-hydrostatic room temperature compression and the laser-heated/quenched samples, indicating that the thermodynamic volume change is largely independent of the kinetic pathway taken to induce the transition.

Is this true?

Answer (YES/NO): NO